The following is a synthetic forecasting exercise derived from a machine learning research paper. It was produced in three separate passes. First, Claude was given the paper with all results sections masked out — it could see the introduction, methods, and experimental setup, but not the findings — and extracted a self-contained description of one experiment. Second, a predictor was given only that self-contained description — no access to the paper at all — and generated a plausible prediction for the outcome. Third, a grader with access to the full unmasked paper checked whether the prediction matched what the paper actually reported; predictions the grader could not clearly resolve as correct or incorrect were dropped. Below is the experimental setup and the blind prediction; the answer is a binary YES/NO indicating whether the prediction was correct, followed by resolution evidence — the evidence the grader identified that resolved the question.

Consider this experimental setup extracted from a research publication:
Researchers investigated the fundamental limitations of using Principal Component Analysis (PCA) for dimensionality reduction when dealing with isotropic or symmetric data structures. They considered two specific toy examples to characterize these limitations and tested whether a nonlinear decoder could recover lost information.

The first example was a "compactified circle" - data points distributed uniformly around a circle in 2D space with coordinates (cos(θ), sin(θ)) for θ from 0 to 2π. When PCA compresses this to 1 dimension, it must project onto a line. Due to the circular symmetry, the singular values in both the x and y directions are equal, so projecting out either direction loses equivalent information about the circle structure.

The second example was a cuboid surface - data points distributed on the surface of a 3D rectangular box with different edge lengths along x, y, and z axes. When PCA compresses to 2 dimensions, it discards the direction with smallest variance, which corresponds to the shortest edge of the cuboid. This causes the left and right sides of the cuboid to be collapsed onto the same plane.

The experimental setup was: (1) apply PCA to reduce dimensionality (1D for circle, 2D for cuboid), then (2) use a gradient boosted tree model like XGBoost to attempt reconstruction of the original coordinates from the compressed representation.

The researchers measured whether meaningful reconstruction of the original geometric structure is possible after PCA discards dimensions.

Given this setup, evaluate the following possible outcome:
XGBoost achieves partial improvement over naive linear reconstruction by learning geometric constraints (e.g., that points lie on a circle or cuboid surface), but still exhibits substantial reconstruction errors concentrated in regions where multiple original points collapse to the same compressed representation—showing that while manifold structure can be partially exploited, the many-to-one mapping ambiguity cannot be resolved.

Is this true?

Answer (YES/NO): NO